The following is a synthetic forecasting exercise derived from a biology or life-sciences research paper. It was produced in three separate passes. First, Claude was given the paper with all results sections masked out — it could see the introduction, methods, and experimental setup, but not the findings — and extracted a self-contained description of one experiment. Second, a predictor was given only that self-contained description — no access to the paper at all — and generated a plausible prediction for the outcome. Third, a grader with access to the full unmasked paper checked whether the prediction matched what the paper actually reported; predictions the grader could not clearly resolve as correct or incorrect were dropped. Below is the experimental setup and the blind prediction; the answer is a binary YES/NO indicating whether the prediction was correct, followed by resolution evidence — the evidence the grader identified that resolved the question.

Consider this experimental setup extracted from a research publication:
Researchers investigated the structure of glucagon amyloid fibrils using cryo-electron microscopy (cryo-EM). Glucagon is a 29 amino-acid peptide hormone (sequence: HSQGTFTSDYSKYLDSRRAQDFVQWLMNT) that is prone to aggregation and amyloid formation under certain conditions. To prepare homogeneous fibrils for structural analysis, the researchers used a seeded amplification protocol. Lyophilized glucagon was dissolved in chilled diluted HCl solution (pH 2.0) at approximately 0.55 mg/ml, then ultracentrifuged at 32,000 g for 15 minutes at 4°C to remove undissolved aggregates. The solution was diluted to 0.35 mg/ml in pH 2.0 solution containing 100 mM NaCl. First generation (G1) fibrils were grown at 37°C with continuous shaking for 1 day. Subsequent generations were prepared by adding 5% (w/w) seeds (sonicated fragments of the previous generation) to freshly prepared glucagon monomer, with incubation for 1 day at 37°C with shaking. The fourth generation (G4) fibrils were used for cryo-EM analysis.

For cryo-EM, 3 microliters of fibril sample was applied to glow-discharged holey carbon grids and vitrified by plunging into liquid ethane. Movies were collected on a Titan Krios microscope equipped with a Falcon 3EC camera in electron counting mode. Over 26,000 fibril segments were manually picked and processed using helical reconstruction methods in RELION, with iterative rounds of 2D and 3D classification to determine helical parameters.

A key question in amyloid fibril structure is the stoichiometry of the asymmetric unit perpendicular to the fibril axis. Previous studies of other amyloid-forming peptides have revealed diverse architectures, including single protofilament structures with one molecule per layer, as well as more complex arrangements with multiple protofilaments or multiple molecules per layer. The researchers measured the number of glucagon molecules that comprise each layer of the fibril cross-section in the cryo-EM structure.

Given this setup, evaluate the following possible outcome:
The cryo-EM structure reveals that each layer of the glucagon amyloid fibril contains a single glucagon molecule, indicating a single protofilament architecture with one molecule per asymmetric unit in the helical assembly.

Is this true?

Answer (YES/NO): NO